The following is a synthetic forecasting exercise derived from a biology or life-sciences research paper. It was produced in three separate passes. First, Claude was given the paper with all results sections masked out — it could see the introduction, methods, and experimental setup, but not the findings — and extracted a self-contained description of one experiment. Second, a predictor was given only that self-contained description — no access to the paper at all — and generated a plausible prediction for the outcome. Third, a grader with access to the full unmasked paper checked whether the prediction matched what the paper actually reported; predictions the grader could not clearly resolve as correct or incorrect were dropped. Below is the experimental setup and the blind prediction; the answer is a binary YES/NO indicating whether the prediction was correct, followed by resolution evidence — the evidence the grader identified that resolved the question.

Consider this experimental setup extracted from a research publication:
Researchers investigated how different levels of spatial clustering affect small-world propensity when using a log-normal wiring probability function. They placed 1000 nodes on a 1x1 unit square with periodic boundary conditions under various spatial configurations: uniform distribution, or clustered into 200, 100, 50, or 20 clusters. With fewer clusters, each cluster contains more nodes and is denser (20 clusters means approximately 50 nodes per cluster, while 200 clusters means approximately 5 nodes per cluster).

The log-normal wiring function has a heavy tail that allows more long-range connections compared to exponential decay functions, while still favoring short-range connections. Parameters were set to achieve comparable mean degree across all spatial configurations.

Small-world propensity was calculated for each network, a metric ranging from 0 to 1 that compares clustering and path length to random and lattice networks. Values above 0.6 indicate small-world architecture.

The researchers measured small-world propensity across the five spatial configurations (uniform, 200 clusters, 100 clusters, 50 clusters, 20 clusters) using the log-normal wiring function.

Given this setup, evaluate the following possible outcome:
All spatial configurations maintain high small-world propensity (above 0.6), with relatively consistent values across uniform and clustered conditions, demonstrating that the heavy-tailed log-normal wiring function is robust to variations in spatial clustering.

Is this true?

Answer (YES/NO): NO